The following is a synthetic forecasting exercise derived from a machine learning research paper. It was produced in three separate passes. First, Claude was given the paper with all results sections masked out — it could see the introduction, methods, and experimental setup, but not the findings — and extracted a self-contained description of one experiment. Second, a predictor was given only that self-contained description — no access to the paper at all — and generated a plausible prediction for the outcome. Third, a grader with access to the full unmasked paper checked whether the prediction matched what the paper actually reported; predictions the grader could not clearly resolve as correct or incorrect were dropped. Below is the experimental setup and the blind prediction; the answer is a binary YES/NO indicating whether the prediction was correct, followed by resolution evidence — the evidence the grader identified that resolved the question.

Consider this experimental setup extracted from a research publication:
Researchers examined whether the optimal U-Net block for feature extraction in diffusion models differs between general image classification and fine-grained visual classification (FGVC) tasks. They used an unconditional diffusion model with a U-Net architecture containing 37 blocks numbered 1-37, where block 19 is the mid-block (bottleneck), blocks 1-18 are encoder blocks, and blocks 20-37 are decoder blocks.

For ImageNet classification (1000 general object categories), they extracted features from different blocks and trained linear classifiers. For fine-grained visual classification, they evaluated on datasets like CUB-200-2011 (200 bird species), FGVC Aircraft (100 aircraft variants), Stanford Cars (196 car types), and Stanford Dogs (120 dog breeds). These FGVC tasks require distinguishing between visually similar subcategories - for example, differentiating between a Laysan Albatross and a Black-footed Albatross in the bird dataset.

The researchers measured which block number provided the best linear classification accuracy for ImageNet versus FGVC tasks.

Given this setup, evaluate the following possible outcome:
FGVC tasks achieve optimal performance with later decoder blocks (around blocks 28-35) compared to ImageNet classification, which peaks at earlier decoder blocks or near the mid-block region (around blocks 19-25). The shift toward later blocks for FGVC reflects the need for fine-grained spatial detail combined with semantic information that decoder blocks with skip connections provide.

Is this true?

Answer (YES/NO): NO